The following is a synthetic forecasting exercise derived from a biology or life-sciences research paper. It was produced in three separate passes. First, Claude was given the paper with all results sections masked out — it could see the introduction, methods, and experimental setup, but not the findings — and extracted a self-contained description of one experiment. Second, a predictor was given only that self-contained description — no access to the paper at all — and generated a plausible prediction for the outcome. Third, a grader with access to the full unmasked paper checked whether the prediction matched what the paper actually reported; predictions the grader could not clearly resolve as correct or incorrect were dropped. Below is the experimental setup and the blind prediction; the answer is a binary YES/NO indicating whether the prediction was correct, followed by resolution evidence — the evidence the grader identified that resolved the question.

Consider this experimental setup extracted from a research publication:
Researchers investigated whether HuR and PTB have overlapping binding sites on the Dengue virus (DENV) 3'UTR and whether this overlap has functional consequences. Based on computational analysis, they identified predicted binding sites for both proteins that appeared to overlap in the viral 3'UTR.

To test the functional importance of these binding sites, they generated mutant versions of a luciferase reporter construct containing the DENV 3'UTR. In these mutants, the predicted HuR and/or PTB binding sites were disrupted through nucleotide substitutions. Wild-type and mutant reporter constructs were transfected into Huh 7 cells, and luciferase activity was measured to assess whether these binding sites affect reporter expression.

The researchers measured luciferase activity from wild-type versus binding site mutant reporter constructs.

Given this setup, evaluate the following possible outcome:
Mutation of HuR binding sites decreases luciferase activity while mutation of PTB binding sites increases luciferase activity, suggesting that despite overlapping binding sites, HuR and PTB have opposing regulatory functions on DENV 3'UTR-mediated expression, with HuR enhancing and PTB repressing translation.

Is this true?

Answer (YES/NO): NO